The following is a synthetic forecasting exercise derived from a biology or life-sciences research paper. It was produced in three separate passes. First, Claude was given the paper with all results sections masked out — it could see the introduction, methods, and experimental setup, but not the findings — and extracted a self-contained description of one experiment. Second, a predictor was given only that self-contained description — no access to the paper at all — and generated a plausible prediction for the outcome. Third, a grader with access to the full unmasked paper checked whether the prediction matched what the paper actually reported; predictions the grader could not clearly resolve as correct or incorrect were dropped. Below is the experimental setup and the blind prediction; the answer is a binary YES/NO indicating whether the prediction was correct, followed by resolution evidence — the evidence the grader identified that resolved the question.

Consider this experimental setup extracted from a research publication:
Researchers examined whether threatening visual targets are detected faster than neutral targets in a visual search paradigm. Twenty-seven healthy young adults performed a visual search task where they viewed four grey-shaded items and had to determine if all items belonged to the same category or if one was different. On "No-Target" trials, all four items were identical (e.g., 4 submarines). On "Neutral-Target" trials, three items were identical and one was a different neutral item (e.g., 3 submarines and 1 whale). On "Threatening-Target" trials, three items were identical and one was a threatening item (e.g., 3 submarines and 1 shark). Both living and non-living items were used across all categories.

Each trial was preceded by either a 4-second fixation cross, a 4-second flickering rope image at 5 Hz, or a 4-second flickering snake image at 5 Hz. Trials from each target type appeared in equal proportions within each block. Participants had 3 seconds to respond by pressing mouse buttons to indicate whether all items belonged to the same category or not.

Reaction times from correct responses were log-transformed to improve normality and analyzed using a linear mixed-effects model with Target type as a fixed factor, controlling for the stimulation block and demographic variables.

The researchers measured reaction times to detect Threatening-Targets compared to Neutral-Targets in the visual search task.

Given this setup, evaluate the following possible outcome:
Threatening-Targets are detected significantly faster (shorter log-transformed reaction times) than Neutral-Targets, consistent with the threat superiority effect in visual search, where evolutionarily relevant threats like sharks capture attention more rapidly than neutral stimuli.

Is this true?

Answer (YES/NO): YES